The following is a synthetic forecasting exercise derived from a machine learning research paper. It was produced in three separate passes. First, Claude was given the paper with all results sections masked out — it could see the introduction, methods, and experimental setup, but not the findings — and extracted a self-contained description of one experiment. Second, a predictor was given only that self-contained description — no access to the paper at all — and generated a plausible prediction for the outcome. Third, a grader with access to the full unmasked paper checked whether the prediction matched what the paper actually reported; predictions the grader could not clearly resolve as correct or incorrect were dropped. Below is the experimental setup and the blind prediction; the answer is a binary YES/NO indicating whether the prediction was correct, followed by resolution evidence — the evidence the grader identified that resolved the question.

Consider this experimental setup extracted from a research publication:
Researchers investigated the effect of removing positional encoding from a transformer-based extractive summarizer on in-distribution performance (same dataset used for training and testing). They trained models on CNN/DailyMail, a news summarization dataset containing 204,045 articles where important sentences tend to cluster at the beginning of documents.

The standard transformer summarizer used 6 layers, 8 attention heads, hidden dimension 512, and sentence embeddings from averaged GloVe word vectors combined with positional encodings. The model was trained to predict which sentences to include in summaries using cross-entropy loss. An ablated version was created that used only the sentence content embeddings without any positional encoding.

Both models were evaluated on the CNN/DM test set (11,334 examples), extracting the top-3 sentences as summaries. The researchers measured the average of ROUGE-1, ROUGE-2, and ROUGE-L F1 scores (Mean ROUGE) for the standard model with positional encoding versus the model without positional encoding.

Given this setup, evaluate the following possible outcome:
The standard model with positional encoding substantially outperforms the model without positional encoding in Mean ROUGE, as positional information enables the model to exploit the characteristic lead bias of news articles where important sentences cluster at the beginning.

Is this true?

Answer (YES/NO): YES